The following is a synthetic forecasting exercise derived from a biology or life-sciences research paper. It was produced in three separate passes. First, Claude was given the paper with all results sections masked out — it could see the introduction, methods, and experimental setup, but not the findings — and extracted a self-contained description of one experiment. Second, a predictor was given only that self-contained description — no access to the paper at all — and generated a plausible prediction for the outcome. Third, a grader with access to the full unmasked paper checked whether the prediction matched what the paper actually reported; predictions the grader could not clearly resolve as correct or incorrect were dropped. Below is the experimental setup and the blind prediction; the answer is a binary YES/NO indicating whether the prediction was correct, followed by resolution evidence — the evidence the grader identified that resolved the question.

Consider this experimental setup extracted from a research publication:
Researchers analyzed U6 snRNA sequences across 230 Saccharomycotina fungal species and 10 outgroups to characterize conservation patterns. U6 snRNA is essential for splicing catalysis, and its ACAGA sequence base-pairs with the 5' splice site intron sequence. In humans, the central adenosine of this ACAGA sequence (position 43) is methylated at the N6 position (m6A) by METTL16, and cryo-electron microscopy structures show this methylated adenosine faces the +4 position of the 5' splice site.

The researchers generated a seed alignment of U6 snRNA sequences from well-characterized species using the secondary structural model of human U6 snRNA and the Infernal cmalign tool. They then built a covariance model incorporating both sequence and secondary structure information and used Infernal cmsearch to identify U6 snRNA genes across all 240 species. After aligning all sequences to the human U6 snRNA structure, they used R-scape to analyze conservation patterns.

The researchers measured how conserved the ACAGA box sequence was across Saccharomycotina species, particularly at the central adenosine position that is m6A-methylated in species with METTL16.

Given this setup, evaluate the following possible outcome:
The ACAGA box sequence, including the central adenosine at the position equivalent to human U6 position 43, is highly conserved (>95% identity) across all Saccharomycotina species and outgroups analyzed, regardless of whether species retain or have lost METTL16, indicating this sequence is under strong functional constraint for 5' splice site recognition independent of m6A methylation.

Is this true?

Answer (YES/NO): YES